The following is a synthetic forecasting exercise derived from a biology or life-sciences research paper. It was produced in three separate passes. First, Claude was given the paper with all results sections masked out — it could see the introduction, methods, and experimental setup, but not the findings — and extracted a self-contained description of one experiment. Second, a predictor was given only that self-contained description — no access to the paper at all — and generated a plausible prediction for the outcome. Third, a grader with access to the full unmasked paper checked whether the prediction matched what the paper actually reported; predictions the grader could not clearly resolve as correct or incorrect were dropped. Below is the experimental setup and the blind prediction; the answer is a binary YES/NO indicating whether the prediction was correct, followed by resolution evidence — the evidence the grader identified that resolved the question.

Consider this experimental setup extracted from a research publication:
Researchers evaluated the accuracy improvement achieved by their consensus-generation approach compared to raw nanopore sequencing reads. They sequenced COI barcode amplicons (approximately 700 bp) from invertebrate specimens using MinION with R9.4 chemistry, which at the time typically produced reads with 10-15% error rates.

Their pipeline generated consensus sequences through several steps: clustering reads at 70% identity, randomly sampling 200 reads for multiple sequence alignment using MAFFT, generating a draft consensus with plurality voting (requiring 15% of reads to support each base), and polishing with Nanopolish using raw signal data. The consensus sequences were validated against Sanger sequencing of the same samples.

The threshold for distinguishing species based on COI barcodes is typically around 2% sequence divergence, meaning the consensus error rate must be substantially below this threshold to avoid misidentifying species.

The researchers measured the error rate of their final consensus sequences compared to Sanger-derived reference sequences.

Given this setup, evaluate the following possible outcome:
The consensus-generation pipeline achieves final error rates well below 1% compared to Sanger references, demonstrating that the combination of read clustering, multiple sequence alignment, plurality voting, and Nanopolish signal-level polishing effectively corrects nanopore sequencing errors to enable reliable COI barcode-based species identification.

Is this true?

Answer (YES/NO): YES